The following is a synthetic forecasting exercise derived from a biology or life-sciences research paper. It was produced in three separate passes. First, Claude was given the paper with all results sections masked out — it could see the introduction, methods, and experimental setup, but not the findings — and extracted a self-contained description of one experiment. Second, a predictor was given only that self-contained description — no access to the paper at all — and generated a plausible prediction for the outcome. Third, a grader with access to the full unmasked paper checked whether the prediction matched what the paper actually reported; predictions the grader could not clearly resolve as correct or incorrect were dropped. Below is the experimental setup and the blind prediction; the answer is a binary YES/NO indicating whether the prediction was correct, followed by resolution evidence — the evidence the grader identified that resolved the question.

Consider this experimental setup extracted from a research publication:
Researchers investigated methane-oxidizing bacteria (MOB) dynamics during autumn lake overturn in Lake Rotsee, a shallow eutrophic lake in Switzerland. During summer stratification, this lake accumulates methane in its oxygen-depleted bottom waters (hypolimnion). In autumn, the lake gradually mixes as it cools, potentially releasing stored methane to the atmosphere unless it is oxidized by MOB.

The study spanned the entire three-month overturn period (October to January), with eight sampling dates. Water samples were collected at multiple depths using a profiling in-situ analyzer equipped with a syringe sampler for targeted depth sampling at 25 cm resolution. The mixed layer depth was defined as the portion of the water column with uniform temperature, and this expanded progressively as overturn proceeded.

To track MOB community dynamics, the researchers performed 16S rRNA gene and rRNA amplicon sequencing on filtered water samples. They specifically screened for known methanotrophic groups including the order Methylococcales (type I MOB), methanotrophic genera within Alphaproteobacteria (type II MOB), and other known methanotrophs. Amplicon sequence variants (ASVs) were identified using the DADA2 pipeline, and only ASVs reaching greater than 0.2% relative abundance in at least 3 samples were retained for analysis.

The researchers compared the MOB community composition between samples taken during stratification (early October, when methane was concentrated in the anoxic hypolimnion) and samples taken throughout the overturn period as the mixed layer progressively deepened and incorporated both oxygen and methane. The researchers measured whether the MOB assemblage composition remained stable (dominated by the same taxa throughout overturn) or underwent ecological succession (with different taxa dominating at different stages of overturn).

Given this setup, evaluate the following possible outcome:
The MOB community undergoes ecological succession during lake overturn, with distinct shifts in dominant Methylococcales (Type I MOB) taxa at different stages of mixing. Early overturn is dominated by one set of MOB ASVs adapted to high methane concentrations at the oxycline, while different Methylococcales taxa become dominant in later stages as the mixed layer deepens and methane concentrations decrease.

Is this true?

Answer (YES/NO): NO